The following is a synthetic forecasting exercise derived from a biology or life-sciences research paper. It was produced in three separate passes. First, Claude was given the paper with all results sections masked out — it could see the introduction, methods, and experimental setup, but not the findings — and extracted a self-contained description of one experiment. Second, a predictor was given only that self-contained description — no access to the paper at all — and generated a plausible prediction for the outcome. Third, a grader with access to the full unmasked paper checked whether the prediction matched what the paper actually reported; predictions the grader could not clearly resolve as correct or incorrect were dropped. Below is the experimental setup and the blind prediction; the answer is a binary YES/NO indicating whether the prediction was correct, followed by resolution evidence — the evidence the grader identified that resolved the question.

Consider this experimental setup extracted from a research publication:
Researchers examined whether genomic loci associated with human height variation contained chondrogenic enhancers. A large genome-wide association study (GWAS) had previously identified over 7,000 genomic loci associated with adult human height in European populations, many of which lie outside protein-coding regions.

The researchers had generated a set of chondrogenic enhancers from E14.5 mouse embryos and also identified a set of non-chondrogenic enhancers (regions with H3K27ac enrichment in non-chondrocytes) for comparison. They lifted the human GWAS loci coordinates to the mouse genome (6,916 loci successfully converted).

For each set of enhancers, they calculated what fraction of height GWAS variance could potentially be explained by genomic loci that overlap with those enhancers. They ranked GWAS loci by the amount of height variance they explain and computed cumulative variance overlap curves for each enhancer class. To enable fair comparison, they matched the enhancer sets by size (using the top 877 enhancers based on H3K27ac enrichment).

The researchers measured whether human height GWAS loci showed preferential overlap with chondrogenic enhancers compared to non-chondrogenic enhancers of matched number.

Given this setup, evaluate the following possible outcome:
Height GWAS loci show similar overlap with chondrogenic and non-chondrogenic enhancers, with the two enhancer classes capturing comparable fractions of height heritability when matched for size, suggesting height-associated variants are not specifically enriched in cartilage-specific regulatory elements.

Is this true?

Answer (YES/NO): NO